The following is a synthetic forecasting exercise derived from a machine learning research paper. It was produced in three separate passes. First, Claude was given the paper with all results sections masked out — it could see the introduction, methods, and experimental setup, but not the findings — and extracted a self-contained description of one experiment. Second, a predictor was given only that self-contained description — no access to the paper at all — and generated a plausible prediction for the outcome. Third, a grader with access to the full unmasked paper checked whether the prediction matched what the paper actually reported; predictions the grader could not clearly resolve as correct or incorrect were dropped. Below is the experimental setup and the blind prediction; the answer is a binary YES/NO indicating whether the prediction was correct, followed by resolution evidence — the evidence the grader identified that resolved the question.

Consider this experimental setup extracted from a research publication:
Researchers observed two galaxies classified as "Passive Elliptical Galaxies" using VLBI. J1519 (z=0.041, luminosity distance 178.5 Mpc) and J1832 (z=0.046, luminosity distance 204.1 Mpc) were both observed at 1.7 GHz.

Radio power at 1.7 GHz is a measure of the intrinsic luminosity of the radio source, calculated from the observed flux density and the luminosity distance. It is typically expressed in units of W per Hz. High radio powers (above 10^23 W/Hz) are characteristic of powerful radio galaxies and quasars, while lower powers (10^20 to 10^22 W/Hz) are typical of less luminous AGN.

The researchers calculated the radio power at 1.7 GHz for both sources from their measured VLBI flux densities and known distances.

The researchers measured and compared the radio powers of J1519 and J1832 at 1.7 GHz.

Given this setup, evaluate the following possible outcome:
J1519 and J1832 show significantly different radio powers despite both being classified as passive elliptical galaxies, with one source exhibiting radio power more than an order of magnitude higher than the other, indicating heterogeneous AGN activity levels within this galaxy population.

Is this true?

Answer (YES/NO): NO